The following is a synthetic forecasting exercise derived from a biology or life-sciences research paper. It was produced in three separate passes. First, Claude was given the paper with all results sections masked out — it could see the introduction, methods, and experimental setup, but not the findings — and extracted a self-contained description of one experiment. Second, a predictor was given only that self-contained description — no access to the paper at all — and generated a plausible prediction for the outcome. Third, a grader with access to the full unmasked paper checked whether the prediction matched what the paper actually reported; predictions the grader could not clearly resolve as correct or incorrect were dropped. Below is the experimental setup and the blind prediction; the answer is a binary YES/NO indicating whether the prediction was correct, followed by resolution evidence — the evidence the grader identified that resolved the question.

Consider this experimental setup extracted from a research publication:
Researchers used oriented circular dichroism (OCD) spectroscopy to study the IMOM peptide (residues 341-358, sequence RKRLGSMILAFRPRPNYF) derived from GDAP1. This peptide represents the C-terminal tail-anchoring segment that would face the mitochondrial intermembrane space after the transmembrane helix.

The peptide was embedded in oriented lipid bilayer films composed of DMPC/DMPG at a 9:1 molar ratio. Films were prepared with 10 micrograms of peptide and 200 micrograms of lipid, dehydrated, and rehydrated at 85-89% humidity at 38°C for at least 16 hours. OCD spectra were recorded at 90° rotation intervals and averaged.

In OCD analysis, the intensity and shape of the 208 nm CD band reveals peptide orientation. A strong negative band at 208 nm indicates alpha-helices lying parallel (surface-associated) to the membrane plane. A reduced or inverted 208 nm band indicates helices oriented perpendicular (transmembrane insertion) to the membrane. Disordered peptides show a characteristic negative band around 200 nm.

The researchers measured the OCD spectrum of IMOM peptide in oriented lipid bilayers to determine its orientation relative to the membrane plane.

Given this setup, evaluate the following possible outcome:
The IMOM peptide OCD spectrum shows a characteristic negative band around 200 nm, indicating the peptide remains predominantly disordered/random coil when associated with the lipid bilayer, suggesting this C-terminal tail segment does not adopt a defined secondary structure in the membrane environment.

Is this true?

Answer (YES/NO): NO